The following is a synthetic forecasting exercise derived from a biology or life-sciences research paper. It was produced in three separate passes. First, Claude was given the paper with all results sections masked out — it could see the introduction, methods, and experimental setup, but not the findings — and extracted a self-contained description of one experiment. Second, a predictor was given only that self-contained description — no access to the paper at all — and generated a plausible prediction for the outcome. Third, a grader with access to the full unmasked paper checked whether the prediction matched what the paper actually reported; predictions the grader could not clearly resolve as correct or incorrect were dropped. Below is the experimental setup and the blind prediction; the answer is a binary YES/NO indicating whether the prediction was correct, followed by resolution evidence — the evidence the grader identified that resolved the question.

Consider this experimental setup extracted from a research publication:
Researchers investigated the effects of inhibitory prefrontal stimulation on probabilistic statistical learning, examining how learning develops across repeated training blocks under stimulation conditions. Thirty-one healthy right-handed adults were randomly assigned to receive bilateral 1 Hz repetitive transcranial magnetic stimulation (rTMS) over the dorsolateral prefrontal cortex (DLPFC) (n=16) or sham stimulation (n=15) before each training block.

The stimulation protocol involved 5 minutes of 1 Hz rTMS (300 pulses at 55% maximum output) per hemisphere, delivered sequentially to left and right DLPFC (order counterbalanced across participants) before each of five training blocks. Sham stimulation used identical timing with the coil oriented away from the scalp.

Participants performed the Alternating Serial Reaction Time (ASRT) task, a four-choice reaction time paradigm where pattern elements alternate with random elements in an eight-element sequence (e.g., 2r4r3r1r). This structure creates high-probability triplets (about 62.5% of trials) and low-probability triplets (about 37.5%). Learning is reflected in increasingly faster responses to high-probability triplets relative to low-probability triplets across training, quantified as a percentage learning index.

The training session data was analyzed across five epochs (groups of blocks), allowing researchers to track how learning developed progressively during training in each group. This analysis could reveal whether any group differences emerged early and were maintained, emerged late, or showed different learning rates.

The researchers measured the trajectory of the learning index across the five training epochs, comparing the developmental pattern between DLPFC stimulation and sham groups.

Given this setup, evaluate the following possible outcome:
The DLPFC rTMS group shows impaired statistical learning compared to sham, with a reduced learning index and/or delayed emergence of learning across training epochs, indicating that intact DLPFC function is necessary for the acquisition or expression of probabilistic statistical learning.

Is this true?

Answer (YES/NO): NO